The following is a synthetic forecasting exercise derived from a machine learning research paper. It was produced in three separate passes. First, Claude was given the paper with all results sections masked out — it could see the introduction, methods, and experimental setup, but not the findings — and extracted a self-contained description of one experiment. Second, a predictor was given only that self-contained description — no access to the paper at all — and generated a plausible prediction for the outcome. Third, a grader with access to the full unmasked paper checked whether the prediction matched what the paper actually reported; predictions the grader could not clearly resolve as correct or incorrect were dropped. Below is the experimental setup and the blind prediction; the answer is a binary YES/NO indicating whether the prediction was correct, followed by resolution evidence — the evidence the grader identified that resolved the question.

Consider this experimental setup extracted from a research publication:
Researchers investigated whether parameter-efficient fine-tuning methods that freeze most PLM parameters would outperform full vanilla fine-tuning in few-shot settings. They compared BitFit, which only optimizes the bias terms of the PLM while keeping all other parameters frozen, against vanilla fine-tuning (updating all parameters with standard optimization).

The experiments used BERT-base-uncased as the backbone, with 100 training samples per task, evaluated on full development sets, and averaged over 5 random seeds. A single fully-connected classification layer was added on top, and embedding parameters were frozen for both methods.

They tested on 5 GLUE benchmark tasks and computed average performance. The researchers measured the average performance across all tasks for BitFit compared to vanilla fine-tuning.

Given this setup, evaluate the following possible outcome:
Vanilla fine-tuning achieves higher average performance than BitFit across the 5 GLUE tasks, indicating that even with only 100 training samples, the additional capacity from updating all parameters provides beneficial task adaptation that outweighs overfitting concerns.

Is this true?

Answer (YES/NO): YES